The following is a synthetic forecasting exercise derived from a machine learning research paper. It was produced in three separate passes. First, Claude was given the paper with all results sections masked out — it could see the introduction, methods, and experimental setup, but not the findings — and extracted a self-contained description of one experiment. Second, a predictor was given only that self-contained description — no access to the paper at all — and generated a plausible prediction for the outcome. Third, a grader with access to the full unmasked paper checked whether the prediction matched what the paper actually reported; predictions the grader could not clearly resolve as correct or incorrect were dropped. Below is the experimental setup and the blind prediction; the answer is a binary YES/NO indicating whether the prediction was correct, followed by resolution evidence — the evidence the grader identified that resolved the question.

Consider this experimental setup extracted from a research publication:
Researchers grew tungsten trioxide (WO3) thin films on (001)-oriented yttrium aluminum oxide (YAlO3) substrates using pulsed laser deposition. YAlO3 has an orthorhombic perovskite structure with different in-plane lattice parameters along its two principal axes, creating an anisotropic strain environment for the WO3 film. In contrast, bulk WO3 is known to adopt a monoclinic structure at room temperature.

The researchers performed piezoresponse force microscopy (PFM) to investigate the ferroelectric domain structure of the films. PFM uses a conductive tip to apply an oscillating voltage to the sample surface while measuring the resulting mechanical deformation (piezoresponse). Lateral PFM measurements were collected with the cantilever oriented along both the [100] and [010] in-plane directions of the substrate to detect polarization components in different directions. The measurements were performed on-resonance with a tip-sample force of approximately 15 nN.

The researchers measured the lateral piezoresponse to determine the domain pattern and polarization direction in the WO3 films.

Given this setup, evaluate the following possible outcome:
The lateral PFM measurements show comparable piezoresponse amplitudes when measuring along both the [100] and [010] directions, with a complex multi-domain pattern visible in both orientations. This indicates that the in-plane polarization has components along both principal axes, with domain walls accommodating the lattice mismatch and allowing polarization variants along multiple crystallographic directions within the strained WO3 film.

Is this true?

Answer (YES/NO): NO